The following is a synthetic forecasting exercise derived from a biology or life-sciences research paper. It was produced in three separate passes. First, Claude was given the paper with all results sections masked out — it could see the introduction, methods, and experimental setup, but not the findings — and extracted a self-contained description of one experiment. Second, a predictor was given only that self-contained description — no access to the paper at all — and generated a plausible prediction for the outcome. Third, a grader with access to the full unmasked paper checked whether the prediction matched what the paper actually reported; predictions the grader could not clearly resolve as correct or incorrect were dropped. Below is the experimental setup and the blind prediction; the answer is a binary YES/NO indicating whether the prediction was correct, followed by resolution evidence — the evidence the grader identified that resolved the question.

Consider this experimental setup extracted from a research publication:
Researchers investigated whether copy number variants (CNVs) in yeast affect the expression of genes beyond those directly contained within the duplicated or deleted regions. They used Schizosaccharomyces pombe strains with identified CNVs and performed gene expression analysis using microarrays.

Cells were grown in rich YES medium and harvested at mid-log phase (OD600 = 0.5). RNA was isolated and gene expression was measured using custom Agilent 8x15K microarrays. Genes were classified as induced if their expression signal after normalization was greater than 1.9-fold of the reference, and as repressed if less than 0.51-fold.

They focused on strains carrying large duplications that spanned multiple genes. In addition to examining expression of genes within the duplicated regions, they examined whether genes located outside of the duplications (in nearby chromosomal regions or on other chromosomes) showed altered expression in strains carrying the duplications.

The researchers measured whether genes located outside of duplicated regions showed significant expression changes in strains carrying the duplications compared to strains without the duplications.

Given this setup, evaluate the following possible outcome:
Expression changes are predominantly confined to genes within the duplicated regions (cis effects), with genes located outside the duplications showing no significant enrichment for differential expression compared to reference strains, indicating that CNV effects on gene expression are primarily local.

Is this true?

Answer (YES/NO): NO